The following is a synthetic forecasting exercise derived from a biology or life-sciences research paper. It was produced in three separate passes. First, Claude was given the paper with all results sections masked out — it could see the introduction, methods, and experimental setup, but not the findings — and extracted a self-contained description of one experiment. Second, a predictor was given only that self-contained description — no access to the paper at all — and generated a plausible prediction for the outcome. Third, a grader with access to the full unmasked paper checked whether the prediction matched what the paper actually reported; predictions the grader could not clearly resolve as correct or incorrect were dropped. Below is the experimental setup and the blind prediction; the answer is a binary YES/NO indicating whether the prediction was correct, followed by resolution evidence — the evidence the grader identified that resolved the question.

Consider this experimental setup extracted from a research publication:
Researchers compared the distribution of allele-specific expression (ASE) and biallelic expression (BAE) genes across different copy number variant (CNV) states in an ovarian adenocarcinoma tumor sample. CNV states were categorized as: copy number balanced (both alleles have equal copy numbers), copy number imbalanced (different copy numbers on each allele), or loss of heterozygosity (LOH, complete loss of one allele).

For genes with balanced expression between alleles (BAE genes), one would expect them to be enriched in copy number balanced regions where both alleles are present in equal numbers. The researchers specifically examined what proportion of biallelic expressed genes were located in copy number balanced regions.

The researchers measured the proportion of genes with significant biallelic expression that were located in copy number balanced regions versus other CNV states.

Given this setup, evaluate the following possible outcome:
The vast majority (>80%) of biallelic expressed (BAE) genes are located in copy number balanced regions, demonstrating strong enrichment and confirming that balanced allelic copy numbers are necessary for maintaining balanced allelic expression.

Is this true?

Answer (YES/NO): YES